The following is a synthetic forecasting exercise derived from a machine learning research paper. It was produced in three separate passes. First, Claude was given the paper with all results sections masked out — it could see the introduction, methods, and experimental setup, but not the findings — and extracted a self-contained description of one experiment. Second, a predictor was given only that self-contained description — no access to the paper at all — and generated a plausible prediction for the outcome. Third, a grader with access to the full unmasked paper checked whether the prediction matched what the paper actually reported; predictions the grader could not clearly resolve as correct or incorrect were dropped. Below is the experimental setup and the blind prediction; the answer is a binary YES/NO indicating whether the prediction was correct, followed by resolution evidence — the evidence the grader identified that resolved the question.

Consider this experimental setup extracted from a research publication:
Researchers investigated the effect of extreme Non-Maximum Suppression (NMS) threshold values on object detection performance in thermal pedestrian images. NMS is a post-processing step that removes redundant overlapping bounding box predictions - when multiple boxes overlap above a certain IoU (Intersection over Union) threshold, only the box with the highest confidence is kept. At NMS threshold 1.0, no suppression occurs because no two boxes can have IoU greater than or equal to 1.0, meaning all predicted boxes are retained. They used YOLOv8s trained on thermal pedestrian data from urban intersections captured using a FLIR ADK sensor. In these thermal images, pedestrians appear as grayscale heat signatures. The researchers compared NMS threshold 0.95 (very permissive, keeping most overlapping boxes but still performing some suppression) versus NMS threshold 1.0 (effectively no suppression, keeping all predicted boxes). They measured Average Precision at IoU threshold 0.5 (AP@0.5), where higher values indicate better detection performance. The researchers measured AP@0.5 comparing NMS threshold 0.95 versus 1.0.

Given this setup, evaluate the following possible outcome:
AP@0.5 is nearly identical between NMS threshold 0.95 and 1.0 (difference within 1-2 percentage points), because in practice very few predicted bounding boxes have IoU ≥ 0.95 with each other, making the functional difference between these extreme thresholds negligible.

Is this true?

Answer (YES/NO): NO